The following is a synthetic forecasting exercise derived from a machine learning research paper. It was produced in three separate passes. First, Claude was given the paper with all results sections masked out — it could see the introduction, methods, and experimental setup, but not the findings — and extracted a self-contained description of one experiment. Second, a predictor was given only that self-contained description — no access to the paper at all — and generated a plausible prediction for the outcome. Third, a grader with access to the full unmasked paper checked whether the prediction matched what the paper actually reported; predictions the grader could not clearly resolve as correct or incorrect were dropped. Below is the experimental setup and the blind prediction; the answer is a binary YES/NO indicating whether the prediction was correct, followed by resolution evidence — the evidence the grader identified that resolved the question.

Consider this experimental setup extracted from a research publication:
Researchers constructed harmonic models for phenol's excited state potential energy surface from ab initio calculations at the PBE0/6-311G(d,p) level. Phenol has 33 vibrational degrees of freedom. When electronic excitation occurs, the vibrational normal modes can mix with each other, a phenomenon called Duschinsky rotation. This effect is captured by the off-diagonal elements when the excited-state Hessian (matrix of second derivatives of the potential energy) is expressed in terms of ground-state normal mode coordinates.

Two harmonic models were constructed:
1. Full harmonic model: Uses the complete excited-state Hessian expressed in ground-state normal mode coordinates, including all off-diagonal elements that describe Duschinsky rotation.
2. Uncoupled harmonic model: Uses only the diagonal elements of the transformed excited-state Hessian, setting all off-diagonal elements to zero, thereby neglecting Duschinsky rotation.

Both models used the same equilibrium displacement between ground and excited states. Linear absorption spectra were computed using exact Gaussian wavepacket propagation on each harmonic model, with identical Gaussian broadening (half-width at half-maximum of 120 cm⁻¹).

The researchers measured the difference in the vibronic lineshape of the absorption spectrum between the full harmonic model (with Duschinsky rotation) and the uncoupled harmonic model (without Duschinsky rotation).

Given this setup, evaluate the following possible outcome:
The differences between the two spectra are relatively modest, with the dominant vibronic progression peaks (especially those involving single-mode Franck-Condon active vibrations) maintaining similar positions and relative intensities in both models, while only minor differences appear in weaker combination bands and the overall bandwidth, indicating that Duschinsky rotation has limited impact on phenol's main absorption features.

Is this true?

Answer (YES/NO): NO